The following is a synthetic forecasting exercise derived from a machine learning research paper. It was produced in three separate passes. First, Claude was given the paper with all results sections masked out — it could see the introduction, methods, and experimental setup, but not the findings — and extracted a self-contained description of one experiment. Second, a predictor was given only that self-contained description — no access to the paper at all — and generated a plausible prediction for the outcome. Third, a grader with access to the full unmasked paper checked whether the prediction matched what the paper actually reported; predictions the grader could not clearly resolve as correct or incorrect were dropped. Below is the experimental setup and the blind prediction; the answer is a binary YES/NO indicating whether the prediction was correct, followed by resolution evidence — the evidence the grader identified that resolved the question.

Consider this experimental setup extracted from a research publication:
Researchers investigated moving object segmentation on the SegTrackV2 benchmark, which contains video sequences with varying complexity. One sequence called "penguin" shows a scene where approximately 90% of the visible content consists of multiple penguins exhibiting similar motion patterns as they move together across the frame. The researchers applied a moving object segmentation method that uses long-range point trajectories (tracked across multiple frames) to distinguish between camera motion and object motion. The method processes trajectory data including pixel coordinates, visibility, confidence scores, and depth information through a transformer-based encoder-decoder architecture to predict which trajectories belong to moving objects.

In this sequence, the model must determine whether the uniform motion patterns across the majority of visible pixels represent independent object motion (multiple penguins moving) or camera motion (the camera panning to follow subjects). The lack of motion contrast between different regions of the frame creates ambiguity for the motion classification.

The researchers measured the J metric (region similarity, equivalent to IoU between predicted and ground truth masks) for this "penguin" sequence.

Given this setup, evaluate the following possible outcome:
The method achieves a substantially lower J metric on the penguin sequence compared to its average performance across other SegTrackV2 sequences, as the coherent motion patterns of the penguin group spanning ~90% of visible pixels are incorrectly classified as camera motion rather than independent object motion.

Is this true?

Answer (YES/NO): YES